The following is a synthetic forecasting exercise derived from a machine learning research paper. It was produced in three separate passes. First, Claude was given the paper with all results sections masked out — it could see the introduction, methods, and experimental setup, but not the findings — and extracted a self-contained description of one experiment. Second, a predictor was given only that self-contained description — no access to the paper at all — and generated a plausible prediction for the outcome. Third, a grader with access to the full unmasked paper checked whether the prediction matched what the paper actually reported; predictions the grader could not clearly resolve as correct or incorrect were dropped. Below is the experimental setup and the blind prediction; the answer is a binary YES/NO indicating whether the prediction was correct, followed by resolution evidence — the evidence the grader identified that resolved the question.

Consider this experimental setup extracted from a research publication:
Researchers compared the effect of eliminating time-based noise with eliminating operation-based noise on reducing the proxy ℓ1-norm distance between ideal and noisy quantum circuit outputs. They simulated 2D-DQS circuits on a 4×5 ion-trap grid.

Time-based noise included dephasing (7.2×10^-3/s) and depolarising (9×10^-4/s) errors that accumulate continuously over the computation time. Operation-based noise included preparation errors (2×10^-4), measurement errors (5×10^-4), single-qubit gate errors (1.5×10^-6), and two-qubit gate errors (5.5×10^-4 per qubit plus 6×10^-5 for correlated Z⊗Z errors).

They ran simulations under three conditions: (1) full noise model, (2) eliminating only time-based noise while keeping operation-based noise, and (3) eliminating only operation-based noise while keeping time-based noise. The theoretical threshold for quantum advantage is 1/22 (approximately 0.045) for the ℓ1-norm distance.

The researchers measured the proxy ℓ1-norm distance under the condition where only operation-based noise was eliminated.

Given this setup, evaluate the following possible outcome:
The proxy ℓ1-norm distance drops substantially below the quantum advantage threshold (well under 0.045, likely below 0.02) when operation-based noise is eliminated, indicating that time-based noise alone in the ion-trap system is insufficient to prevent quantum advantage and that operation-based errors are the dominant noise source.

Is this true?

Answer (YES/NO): NO